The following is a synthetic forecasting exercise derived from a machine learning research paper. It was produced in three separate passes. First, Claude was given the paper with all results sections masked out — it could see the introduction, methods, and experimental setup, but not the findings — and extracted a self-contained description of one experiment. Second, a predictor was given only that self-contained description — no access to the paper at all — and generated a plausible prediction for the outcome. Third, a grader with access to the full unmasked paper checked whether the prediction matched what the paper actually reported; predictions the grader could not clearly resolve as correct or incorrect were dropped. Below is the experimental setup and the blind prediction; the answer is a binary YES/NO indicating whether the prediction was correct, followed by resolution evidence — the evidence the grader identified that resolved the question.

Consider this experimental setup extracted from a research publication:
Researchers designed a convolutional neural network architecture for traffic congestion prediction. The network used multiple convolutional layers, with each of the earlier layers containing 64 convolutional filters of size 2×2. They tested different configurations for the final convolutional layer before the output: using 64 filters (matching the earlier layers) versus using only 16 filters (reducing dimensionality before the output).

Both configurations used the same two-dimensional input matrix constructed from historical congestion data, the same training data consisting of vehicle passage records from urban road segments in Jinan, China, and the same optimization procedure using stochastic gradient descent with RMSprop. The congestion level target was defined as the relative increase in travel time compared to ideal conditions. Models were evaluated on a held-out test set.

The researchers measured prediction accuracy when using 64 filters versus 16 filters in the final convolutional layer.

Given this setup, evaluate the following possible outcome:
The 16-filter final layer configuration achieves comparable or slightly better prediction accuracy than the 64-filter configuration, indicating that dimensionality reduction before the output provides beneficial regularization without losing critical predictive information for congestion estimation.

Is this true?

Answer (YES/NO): YES